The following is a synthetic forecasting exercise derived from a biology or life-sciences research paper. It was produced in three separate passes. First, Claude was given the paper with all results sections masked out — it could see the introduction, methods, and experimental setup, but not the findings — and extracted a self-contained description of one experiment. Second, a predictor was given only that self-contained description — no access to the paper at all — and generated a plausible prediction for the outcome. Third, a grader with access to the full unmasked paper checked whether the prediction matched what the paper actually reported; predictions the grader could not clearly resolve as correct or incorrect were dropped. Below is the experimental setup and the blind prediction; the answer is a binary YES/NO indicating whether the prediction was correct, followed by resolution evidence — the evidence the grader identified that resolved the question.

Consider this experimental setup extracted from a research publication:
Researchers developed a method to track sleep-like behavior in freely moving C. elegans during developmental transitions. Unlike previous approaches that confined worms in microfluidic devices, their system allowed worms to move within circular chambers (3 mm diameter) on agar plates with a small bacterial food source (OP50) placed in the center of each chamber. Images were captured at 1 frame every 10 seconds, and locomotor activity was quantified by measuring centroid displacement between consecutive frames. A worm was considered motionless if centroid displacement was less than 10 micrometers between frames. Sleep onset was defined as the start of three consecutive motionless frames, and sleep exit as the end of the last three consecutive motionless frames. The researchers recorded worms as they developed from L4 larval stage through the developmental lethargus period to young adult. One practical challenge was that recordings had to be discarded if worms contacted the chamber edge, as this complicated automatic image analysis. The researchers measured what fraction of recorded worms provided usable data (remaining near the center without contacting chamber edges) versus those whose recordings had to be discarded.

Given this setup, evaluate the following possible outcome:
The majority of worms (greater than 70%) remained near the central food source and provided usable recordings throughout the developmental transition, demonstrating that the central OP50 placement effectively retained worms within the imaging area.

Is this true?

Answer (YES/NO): YES